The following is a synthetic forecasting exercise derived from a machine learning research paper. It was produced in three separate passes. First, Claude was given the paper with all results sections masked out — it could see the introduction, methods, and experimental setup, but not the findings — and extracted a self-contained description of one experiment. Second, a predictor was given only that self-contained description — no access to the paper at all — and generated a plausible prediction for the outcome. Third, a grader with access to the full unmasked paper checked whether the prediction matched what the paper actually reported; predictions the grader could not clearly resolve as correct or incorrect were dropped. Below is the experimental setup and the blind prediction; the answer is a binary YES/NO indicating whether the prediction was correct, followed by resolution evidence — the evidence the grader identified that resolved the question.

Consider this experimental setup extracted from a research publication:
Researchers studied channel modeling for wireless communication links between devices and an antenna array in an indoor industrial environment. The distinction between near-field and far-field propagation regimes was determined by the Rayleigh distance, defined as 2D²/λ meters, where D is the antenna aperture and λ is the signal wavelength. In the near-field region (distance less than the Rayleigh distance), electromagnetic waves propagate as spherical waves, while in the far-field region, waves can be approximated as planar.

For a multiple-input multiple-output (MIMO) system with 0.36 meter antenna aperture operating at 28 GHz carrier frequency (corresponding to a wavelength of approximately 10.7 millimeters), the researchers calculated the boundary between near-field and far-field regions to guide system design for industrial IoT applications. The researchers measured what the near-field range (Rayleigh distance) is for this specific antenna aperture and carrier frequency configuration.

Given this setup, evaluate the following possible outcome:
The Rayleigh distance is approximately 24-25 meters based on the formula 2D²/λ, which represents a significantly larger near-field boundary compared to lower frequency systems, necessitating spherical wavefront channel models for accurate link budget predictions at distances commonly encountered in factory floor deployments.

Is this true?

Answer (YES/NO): NO